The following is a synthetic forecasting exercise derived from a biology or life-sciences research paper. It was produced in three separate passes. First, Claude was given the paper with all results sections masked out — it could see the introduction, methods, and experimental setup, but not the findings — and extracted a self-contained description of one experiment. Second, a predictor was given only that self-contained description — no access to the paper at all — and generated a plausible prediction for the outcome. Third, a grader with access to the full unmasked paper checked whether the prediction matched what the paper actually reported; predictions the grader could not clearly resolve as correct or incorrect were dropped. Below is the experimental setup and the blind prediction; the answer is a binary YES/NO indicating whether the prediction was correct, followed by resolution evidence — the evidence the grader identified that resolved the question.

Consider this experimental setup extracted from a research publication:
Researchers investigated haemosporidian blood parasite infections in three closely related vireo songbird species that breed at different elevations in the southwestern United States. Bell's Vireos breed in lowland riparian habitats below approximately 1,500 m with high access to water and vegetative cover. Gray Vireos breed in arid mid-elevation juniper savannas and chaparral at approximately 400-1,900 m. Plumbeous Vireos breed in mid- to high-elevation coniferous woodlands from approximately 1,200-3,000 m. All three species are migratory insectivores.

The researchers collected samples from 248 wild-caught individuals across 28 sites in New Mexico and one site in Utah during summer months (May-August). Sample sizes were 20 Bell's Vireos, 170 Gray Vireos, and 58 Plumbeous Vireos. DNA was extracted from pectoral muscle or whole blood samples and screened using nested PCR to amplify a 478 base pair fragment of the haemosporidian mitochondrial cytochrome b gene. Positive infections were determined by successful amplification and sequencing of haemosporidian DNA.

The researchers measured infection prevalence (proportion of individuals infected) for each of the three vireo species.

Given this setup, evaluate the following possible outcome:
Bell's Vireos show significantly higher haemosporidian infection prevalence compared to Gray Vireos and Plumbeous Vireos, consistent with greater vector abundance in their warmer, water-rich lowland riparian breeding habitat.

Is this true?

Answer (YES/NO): NO